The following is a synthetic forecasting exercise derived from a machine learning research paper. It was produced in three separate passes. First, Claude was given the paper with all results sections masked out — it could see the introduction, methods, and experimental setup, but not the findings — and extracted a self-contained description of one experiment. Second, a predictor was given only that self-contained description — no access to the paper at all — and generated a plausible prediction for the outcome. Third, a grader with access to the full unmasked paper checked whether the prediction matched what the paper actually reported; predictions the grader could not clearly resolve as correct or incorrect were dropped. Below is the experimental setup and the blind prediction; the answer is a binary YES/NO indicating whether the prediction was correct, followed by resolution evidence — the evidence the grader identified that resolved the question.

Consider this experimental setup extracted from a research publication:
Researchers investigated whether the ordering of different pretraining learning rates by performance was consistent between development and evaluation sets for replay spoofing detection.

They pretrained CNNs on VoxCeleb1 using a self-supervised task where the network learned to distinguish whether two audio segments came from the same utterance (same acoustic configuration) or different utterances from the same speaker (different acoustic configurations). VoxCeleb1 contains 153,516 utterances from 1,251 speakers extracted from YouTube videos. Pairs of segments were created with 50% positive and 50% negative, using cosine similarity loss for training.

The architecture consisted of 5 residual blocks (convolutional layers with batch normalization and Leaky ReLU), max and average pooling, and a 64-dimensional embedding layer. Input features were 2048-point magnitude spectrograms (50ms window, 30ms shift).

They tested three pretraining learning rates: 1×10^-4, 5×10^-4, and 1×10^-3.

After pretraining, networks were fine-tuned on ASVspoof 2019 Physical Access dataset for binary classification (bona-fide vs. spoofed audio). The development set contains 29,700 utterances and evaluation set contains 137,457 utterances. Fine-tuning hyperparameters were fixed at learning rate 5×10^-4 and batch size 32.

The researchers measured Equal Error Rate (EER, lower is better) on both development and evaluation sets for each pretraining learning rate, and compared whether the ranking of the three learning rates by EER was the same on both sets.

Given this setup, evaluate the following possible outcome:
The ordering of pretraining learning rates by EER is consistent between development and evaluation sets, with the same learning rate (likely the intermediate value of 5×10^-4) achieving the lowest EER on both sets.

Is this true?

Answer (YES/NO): NO